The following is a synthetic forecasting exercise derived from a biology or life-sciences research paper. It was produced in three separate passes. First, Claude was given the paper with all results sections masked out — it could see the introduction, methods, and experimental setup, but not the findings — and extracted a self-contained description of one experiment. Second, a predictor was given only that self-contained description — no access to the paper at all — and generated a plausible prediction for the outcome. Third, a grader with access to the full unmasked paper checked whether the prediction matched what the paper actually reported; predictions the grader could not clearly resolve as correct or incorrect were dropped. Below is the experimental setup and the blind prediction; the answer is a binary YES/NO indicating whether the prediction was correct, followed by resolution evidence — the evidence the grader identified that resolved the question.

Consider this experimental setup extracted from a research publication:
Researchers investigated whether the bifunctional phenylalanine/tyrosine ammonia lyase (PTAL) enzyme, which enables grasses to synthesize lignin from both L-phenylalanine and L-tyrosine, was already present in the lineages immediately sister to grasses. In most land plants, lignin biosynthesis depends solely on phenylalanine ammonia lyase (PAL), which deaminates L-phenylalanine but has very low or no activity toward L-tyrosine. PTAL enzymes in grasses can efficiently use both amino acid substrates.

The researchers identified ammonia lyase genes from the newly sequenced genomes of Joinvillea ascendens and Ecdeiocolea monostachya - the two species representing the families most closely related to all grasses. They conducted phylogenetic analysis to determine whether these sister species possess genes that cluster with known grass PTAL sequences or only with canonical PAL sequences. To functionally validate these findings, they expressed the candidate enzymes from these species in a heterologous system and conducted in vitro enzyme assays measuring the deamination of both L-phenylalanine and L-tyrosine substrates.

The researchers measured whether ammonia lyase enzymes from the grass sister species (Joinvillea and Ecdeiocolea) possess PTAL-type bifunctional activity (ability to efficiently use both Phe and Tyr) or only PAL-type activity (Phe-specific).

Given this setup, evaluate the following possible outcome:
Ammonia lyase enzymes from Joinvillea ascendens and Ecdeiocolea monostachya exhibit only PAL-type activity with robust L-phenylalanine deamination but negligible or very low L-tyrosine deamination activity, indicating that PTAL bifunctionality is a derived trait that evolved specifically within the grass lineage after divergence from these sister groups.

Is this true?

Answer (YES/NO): NO